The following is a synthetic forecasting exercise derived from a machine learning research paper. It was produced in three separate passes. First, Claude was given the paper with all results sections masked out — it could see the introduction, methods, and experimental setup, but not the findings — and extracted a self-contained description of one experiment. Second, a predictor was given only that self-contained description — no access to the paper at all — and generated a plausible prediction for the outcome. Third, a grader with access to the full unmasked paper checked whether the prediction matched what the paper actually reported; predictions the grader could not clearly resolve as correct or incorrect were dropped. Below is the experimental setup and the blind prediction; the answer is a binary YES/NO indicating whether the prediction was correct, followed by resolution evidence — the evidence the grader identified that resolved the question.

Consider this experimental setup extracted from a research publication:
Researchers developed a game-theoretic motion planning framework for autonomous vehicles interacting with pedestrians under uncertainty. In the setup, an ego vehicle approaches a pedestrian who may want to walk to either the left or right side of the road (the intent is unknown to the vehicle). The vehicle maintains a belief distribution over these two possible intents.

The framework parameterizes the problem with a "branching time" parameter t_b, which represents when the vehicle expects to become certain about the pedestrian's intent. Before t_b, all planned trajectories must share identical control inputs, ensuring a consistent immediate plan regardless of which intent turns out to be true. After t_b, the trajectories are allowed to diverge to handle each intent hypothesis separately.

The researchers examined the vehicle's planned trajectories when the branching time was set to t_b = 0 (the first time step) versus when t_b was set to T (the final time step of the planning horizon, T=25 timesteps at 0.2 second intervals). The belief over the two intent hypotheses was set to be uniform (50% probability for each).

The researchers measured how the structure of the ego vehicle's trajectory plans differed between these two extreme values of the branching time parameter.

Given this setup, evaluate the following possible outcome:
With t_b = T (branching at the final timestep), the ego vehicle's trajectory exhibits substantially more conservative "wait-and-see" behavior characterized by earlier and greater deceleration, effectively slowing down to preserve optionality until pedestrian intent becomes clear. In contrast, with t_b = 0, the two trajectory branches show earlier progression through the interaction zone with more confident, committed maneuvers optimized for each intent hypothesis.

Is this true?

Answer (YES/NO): YES